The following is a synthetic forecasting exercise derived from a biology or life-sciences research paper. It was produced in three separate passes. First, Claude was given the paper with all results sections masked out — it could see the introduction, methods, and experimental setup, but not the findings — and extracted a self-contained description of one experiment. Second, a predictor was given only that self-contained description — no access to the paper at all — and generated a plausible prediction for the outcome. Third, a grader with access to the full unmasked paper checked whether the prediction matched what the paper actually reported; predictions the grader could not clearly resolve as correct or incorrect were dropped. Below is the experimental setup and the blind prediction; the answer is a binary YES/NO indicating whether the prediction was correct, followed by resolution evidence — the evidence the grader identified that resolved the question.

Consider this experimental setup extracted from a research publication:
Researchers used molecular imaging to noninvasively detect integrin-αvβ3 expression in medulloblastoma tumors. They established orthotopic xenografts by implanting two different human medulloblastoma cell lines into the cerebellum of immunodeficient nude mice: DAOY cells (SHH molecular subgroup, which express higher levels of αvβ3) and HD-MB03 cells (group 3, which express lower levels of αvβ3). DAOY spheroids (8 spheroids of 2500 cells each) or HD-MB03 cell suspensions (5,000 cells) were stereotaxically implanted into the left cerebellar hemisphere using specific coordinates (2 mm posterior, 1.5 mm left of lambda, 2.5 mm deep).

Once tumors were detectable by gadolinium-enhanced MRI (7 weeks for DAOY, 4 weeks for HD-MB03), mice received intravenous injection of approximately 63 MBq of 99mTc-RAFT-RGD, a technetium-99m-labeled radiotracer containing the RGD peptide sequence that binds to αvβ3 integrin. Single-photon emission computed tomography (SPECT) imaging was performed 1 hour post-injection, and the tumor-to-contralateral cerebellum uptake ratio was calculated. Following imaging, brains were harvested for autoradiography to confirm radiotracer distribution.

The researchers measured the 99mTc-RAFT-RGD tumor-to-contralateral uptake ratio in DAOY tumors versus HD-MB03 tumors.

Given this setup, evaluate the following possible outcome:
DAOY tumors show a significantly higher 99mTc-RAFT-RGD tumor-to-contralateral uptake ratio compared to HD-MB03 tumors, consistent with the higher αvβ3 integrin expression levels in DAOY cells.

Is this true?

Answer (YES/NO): YES